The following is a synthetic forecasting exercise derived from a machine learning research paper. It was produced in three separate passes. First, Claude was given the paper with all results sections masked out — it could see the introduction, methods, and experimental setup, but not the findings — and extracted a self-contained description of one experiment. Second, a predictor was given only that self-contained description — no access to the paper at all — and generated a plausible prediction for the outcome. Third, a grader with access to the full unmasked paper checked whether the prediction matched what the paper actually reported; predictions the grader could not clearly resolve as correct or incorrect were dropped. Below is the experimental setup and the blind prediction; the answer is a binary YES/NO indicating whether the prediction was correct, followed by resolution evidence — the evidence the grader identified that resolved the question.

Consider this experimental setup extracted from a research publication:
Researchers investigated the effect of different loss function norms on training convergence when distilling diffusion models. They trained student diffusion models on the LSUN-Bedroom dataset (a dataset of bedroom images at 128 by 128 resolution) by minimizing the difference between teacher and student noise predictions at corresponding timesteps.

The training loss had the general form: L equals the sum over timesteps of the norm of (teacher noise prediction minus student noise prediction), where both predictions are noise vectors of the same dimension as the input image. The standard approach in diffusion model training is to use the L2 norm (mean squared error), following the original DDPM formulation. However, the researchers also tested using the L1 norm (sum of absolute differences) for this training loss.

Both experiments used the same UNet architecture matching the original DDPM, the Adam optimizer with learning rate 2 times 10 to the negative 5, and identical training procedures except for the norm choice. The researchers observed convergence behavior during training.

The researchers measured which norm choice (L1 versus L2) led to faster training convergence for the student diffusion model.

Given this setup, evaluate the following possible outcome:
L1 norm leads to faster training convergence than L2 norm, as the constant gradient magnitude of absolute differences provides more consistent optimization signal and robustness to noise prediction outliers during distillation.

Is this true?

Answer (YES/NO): YES